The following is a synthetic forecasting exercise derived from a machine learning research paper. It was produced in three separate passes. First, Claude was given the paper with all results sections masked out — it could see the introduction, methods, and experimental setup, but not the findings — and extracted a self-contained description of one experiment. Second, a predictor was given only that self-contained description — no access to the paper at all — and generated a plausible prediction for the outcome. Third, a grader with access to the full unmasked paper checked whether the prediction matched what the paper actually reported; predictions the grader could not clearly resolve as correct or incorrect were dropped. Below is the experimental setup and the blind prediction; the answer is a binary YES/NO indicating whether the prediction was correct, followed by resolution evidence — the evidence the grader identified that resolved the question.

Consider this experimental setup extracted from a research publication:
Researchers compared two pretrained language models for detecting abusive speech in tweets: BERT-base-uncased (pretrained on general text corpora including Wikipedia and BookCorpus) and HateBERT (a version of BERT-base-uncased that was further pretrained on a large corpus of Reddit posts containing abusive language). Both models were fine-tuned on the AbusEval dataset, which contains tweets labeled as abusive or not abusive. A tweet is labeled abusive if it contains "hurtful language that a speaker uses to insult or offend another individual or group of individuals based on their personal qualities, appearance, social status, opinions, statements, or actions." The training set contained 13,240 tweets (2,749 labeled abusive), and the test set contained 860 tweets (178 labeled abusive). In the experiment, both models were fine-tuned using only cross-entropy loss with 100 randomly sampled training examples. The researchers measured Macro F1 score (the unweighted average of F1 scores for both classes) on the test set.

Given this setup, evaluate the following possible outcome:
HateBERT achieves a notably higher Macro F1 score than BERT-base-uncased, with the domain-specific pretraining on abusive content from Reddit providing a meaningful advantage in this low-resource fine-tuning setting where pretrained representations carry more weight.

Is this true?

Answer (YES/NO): YES